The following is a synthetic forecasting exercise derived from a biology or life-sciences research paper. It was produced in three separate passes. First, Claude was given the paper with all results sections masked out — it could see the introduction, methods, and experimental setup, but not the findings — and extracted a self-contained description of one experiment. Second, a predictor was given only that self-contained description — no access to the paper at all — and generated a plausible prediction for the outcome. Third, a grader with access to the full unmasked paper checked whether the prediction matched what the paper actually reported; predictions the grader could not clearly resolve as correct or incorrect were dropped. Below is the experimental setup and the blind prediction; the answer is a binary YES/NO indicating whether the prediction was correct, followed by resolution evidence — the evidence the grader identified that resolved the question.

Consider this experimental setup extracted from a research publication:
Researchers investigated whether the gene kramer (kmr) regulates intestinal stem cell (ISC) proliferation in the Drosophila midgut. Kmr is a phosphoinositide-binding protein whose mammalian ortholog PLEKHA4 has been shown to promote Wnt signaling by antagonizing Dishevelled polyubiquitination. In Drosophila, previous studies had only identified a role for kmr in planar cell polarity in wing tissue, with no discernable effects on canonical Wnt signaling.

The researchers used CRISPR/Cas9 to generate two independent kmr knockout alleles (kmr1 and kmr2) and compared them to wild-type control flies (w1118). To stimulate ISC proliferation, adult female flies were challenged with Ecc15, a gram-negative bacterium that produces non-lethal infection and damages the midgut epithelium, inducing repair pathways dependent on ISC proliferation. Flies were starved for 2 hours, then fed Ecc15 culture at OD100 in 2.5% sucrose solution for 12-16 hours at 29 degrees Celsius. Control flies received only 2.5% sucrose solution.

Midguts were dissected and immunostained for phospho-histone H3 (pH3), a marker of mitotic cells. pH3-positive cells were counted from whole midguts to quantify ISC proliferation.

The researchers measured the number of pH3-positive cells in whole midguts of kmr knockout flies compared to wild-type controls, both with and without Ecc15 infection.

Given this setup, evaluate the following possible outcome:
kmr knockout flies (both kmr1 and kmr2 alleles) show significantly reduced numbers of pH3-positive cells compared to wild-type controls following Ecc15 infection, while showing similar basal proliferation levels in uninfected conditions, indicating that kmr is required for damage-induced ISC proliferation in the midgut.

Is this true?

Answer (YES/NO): NO